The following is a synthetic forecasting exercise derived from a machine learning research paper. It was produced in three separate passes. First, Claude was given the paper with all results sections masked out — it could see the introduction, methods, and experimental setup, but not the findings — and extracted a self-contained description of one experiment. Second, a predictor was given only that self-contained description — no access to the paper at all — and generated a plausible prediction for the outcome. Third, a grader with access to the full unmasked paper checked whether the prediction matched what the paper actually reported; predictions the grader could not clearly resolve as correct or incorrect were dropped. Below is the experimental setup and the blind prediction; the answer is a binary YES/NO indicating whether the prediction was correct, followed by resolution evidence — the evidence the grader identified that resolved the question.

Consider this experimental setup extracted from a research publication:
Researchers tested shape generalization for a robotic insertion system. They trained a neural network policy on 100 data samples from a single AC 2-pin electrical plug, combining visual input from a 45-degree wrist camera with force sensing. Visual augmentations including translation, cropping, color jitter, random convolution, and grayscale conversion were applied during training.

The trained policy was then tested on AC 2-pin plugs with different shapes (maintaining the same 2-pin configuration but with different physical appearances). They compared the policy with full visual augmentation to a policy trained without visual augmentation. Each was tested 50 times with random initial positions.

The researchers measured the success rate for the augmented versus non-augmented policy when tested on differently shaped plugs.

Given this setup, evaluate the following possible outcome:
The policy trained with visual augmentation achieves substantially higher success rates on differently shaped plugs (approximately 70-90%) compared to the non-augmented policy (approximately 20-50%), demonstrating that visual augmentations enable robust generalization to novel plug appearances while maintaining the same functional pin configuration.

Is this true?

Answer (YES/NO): NO